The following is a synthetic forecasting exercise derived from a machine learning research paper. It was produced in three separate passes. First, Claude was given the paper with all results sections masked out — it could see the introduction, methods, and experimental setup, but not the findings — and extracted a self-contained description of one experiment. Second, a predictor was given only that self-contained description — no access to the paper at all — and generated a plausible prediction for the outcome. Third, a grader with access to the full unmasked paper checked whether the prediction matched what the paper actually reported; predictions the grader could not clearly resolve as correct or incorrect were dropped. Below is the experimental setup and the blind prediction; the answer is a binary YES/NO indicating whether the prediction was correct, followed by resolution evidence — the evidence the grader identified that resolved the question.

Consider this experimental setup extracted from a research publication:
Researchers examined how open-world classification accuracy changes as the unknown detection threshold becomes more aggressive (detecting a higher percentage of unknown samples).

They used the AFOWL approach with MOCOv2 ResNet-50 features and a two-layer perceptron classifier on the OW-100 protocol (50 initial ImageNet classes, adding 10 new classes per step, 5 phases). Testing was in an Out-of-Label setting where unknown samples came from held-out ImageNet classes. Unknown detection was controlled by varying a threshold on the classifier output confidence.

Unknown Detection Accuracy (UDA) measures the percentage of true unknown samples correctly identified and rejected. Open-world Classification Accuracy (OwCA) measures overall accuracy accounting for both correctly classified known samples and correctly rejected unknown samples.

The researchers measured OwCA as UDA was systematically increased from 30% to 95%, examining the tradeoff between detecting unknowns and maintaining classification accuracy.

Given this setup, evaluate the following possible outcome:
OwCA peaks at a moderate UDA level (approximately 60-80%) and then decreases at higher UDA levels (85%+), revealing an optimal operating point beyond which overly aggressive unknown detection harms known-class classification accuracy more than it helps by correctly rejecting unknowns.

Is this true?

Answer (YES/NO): NO